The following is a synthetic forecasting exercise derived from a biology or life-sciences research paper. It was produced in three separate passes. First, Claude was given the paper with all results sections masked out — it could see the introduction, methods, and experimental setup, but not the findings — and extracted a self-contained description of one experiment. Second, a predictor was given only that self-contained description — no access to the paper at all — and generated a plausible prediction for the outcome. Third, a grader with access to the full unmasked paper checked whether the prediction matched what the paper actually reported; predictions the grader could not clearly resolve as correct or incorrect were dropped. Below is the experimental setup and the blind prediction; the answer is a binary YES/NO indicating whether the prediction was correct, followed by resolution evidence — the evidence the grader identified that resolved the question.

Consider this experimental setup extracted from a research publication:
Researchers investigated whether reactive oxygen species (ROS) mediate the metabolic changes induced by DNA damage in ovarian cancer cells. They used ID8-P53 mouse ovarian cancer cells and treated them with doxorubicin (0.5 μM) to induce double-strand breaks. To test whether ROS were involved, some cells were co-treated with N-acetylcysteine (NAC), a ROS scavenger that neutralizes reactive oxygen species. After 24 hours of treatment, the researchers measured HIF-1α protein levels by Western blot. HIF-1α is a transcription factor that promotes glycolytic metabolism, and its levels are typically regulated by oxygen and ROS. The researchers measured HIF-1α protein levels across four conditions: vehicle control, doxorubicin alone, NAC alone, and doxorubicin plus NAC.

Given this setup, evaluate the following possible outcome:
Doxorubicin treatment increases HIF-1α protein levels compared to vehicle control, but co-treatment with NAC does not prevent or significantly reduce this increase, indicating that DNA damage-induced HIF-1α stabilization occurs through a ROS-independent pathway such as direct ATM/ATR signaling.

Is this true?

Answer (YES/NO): NO